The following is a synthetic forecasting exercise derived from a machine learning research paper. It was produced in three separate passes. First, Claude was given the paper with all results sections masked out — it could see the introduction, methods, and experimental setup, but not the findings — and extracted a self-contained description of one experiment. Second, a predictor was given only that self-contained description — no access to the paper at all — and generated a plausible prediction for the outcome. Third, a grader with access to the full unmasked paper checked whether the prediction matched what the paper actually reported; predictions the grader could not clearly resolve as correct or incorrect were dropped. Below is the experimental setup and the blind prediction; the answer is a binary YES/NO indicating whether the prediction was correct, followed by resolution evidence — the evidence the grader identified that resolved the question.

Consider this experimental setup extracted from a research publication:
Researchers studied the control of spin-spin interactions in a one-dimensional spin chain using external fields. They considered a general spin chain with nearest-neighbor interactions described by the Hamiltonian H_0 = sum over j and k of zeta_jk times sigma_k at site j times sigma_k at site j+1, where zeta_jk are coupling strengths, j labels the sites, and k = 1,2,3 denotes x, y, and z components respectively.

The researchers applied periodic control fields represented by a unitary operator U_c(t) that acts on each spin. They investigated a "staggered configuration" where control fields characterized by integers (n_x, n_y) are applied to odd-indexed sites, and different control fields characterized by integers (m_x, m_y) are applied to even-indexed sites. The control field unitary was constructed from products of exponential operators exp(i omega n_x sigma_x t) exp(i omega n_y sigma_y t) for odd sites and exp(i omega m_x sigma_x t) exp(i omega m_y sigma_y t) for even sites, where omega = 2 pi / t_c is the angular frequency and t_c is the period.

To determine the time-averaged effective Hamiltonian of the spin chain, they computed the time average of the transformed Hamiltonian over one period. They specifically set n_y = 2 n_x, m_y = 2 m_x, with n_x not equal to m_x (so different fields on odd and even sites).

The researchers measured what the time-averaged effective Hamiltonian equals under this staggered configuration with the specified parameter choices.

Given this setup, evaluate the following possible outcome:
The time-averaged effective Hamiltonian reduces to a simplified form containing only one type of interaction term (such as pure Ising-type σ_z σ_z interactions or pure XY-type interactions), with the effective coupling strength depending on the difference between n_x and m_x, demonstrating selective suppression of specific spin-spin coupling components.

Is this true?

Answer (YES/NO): NO